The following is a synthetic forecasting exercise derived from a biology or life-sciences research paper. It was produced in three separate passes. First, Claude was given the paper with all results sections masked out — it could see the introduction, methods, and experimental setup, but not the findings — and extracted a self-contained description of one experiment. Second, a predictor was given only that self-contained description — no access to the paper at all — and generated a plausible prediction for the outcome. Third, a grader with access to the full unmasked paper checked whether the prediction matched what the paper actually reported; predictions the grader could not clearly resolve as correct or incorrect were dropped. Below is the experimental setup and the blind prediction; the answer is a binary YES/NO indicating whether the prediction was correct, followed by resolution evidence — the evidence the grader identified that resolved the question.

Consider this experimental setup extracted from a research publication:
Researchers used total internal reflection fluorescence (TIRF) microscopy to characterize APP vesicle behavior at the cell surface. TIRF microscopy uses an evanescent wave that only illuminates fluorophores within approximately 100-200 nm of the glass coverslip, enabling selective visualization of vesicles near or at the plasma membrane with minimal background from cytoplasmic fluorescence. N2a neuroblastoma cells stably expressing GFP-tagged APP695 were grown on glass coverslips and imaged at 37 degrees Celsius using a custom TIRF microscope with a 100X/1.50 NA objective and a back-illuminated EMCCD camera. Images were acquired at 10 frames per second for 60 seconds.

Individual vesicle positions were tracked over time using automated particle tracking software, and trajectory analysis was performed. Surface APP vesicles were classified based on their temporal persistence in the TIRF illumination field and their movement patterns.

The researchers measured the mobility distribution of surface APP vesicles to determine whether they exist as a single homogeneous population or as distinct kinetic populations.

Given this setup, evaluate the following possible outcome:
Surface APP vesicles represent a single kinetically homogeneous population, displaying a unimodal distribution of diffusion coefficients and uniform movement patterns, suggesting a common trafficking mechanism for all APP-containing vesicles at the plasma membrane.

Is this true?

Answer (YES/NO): NO